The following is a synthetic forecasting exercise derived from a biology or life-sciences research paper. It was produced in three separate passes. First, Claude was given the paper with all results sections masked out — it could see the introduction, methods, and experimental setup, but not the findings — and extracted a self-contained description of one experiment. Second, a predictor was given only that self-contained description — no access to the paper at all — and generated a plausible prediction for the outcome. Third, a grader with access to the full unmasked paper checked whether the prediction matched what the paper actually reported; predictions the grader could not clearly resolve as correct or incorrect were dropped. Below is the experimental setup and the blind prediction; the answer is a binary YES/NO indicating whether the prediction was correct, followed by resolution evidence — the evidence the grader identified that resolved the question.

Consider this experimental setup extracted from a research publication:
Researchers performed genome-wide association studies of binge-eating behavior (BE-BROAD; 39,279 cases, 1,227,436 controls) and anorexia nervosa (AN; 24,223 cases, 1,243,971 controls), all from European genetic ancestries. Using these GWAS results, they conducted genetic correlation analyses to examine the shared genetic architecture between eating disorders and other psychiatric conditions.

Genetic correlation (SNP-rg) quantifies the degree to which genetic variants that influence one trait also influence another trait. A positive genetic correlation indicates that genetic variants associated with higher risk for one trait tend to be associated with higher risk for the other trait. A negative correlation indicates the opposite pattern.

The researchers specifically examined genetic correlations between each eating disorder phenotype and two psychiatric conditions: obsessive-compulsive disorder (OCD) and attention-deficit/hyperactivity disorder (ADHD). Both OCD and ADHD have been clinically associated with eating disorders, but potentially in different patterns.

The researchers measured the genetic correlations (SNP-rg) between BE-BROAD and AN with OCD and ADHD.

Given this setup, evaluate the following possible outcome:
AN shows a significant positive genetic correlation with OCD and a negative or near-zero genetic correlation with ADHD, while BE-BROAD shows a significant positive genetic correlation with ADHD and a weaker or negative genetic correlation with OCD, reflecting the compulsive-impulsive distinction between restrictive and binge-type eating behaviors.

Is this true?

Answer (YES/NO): YES